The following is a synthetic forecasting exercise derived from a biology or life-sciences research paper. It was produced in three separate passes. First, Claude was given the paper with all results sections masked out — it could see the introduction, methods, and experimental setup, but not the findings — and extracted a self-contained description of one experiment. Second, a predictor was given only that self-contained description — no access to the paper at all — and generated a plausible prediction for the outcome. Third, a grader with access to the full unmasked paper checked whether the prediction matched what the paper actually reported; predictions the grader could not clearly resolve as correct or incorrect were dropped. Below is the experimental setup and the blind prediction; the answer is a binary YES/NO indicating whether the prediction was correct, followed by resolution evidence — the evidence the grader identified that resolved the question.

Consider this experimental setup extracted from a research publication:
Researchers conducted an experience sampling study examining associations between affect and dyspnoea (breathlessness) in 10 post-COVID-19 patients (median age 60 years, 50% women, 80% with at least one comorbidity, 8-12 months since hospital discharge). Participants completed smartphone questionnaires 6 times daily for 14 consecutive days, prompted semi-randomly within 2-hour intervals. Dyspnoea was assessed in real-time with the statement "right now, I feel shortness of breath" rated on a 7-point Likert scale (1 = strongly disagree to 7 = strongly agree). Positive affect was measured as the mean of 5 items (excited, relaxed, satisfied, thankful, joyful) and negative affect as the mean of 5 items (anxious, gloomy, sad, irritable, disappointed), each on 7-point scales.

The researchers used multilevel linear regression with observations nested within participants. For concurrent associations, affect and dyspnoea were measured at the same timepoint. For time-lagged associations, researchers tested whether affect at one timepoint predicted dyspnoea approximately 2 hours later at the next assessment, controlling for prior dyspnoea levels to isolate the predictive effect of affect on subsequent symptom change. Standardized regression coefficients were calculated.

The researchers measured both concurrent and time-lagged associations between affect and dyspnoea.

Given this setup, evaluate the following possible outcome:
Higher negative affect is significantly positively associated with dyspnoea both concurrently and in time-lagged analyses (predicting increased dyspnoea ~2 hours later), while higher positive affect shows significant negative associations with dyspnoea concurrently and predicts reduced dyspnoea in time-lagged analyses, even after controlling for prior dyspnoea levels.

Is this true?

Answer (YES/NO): YES